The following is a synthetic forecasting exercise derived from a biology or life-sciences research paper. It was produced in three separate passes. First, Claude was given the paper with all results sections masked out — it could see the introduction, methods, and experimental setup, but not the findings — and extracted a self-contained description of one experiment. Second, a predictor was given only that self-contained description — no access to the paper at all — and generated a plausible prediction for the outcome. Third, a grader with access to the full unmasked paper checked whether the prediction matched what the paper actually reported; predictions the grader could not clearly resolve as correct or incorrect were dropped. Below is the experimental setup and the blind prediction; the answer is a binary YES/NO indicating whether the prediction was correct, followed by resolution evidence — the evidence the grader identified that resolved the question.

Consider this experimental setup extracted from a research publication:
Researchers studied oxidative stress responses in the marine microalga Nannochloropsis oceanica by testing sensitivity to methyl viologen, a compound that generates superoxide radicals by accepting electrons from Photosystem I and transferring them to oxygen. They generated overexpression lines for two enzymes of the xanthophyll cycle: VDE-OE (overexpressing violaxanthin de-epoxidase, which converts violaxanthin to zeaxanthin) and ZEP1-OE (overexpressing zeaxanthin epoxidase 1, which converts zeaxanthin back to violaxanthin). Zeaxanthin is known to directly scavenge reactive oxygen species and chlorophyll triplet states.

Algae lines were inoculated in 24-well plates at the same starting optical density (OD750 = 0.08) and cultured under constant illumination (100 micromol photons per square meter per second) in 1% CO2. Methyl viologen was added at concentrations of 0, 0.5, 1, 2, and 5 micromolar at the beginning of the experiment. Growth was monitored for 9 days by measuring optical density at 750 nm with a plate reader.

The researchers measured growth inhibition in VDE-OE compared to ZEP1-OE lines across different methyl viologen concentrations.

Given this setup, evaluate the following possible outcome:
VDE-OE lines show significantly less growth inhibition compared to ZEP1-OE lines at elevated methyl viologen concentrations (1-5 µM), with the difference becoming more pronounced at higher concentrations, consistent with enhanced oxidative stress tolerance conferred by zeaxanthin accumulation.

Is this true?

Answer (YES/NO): YES